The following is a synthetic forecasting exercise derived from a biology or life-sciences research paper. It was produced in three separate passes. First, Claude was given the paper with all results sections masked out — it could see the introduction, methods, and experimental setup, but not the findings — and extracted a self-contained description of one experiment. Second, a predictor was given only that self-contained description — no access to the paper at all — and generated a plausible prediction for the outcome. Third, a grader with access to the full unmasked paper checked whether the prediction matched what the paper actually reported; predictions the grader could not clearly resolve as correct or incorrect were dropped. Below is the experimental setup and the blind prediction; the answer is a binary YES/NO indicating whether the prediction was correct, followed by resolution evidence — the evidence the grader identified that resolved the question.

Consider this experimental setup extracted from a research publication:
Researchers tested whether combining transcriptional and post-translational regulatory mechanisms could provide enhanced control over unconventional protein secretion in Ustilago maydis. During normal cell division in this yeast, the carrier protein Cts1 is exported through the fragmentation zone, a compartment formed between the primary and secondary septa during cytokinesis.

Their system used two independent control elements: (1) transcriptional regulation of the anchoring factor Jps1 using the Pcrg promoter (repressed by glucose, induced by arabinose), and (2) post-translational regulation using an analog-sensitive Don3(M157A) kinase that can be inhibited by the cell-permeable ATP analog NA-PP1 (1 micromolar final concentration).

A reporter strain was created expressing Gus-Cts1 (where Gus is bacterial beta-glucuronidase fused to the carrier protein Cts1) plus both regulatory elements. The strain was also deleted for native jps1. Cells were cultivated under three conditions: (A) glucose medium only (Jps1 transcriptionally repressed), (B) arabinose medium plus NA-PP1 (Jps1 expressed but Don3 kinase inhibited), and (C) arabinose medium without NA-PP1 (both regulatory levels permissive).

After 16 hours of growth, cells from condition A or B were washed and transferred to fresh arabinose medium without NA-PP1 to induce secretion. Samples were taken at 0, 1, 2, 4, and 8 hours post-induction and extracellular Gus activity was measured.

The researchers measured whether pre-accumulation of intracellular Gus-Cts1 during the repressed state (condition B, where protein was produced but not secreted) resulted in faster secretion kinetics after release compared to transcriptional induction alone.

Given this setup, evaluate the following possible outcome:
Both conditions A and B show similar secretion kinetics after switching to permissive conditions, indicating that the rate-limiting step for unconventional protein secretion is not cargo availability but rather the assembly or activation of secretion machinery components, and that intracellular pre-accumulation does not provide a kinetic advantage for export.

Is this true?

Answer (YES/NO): NO